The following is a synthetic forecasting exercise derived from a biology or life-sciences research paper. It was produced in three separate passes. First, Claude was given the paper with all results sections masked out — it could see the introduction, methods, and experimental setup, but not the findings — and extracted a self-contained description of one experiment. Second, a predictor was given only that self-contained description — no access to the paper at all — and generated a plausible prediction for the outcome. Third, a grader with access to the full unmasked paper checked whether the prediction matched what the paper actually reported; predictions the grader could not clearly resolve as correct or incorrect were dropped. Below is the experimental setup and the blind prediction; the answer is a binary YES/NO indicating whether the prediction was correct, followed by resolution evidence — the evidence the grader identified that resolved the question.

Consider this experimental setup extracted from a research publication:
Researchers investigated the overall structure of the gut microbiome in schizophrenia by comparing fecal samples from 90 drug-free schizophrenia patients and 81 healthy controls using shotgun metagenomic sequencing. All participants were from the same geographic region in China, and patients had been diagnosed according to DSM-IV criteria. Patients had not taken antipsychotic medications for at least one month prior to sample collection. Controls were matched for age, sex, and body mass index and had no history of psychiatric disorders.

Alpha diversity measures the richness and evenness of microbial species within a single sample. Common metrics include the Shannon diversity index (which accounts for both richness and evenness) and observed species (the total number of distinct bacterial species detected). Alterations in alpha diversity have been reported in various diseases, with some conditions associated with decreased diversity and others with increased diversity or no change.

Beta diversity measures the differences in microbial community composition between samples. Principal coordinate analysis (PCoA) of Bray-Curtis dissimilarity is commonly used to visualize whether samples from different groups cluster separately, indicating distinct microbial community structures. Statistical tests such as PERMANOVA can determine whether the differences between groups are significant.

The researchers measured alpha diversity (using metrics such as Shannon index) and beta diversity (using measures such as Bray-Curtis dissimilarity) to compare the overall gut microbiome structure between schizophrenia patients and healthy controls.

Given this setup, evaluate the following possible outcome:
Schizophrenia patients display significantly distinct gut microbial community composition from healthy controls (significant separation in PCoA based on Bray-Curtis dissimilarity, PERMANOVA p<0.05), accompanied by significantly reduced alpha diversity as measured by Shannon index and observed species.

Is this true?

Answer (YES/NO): NO